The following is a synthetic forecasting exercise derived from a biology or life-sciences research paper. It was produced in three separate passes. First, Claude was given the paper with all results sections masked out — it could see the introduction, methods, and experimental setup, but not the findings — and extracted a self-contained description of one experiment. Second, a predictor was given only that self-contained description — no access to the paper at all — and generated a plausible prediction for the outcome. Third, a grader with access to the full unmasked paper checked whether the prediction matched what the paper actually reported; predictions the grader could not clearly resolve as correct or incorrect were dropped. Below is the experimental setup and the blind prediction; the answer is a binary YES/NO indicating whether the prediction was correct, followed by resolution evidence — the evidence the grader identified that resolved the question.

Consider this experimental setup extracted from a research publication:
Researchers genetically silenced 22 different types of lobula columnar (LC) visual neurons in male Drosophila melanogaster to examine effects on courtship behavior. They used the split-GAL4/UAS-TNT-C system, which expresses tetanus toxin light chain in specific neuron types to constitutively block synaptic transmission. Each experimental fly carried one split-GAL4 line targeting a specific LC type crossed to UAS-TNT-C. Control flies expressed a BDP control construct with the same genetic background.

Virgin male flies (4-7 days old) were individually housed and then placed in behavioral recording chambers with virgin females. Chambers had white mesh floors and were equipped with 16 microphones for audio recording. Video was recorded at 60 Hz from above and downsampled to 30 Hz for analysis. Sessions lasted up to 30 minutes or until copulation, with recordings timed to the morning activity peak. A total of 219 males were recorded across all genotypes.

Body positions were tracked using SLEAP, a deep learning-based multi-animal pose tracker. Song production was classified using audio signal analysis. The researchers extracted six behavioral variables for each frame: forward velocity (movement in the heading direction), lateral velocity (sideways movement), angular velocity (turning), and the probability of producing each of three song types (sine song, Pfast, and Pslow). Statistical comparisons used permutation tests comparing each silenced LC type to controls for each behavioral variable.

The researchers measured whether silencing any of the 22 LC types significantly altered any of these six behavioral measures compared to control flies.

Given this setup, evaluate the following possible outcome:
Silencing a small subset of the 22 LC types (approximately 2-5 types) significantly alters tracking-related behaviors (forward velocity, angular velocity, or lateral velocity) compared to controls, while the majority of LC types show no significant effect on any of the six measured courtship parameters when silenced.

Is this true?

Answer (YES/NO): NO